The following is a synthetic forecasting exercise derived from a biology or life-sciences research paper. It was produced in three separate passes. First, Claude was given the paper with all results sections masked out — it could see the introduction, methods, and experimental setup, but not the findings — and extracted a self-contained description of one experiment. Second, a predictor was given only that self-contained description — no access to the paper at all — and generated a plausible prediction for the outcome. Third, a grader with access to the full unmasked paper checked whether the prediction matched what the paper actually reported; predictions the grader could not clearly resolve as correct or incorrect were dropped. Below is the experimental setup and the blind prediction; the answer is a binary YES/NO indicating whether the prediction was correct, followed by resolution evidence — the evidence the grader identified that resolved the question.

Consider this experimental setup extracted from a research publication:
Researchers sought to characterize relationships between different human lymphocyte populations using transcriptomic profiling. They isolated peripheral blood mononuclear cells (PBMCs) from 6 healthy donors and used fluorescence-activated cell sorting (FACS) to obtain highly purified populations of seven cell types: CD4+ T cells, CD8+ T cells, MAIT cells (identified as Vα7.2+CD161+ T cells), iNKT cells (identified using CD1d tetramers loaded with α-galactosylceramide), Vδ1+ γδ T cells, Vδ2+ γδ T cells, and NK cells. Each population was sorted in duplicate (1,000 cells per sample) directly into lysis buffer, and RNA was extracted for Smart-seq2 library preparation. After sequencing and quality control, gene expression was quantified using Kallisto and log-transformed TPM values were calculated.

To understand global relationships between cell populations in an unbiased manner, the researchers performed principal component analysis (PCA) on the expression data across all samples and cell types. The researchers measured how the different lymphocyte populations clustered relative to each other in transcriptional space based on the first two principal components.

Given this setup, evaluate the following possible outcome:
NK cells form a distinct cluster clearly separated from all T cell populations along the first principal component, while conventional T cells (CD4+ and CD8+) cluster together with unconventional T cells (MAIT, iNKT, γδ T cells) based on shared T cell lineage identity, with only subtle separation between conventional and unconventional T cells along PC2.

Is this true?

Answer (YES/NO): NO